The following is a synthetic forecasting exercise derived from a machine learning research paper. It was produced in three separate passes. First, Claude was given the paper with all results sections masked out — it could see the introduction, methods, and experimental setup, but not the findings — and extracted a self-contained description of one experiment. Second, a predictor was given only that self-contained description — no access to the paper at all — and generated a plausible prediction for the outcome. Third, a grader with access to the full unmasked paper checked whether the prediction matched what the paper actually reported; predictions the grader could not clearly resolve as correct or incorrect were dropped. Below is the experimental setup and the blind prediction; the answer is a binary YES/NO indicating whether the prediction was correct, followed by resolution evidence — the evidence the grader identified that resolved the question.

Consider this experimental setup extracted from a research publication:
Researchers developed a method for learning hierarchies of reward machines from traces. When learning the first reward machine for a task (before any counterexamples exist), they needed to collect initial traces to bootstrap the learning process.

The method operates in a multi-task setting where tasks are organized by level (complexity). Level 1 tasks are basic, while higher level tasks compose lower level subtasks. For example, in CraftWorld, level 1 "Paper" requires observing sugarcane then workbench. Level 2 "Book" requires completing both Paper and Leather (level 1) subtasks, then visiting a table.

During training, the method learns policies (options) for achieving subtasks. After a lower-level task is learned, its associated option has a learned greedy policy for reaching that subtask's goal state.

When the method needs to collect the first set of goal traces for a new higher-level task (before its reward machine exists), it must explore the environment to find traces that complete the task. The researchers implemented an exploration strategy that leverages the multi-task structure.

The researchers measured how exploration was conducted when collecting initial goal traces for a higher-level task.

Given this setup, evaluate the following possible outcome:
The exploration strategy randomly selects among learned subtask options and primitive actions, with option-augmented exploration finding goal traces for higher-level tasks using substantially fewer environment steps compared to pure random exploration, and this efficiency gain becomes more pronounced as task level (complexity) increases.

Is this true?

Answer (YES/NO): NO